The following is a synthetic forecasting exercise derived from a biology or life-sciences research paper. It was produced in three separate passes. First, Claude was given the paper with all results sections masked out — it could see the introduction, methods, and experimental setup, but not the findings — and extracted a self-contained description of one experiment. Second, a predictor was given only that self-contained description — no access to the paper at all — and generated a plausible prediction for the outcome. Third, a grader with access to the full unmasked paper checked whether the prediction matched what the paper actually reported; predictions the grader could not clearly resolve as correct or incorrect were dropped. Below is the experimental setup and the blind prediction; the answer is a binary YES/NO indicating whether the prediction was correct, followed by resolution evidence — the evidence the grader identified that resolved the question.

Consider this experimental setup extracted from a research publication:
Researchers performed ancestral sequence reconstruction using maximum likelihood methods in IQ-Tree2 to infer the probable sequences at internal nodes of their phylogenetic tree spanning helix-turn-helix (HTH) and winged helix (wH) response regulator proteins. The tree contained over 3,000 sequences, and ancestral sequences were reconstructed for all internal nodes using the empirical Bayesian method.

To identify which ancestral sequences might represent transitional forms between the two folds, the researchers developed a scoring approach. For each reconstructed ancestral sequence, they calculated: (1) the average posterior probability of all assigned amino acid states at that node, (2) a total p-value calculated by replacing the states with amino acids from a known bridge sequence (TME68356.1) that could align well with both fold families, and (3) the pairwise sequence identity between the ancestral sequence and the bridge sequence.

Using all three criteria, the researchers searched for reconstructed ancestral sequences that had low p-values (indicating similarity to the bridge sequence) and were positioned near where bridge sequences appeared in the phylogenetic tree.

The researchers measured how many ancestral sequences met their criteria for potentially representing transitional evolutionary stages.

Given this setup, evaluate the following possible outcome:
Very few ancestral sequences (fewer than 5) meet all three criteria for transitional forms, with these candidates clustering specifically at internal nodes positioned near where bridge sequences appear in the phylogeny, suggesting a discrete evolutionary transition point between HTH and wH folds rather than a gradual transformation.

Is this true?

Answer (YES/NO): NO